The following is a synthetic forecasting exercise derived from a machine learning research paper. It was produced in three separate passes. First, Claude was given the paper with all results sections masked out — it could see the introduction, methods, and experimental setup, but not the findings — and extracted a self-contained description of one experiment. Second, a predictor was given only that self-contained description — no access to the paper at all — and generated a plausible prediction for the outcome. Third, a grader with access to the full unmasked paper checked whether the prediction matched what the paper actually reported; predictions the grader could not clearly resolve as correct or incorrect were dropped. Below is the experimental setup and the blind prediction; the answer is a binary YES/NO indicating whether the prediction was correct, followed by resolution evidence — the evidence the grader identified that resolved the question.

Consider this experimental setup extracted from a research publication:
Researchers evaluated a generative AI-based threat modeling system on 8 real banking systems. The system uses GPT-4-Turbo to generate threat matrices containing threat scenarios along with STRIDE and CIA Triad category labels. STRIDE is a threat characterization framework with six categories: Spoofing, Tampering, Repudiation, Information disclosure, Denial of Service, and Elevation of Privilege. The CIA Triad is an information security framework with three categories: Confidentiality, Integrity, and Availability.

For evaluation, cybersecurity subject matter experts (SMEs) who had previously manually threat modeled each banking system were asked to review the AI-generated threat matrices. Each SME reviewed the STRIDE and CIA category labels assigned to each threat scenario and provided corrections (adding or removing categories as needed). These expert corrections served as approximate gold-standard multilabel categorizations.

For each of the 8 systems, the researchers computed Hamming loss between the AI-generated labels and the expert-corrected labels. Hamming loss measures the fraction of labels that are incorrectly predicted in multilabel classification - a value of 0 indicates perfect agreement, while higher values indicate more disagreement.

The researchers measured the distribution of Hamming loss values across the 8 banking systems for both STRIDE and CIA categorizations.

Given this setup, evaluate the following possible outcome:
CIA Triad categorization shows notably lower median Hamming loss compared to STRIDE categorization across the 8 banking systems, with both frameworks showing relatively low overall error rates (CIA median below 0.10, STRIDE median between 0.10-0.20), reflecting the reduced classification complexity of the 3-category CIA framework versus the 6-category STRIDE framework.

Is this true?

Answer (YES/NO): NO